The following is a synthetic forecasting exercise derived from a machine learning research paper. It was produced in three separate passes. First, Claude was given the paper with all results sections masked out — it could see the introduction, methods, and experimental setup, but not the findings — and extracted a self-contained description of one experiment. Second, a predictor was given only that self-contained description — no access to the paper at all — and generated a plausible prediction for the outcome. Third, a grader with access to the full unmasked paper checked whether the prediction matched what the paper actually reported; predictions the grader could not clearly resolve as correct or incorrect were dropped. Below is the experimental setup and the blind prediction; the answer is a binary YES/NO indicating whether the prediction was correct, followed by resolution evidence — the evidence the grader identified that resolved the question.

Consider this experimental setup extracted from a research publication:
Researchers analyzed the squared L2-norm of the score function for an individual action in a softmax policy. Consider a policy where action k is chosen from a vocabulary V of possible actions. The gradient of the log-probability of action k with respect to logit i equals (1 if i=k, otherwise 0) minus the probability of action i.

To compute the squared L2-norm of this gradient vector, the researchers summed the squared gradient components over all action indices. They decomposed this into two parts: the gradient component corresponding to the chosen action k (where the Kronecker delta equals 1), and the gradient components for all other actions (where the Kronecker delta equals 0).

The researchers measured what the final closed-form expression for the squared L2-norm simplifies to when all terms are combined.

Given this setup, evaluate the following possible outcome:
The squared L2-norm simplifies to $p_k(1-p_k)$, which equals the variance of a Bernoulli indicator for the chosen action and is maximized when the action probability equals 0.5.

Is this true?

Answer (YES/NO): NO